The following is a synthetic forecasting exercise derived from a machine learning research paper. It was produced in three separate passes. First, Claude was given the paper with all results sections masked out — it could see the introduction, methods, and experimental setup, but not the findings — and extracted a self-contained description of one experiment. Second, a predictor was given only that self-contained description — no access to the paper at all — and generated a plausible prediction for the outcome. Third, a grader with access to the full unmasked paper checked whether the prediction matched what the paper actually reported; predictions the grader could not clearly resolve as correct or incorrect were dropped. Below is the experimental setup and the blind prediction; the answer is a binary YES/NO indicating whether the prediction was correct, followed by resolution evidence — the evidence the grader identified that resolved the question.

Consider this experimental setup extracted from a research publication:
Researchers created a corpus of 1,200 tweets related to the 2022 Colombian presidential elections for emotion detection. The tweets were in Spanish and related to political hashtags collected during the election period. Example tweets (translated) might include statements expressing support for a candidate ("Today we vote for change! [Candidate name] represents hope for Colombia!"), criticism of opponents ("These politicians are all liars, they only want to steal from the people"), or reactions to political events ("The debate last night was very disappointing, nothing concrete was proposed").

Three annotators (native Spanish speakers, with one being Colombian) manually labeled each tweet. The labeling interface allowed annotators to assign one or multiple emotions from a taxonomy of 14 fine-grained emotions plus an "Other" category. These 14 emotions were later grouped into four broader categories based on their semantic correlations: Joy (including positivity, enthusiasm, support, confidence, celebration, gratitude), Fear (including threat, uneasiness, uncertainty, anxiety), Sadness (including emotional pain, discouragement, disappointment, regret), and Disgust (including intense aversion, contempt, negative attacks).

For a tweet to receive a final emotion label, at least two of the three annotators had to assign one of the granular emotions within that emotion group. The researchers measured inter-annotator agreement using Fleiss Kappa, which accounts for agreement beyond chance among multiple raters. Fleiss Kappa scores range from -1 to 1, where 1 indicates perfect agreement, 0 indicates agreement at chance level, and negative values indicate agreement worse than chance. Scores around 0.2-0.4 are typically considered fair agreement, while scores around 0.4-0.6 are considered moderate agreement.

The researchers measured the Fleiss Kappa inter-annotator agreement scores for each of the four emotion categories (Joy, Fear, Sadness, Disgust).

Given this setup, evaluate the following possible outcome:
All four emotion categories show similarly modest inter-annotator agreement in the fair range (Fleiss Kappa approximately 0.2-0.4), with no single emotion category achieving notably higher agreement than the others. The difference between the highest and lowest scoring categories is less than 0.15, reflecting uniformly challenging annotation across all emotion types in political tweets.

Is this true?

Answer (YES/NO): NO